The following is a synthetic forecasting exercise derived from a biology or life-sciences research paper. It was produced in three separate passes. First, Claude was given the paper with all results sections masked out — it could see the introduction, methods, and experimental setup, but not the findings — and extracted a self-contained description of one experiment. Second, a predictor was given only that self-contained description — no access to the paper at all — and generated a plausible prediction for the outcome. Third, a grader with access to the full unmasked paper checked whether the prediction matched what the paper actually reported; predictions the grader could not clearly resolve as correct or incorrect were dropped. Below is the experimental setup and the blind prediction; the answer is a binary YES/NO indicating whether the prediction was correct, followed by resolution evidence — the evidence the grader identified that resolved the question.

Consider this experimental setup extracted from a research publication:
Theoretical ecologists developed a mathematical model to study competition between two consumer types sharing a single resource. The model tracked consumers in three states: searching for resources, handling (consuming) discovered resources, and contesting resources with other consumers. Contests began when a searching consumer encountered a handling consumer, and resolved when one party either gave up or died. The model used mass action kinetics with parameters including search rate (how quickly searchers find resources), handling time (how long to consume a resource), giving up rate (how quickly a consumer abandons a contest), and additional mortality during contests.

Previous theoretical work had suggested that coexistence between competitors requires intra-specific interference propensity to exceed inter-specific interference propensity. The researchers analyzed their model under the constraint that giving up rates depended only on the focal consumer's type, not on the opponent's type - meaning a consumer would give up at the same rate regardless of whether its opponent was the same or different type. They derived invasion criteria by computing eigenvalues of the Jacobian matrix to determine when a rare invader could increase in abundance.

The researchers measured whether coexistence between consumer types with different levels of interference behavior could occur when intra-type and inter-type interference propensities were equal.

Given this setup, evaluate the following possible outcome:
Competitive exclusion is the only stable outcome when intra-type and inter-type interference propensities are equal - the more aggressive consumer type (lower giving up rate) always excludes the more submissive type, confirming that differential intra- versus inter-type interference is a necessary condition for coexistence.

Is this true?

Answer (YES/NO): NO